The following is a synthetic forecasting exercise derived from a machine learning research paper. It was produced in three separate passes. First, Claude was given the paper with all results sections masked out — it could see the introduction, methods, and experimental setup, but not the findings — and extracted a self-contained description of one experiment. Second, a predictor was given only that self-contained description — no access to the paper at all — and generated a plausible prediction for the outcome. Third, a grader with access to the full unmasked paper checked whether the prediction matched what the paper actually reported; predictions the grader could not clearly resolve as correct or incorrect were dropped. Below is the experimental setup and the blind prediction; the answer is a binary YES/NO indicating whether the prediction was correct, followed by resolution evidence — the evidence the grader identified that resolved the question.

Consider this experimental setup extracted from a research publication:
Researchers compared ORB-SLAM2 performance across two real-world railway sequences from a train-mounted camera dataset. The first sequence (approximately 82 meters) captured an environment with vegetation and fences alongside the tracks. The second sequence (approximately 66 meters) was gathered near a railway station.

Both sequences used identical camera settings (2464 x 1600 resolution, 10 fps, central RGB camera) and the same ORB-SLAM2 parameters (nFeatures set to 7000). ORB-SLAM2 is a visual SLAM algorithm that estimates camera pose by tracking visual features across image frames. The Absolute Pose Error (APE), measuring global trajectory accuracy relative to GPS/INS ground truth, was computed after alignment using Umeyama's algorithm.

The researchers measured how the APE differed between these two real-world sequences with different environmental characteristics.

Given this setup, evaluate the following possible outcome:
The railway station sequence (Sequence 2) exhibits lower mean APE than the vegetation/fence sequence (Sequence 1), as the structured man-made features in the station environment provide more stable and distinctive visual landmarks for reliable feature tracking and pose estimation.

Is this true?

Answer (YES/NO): NO